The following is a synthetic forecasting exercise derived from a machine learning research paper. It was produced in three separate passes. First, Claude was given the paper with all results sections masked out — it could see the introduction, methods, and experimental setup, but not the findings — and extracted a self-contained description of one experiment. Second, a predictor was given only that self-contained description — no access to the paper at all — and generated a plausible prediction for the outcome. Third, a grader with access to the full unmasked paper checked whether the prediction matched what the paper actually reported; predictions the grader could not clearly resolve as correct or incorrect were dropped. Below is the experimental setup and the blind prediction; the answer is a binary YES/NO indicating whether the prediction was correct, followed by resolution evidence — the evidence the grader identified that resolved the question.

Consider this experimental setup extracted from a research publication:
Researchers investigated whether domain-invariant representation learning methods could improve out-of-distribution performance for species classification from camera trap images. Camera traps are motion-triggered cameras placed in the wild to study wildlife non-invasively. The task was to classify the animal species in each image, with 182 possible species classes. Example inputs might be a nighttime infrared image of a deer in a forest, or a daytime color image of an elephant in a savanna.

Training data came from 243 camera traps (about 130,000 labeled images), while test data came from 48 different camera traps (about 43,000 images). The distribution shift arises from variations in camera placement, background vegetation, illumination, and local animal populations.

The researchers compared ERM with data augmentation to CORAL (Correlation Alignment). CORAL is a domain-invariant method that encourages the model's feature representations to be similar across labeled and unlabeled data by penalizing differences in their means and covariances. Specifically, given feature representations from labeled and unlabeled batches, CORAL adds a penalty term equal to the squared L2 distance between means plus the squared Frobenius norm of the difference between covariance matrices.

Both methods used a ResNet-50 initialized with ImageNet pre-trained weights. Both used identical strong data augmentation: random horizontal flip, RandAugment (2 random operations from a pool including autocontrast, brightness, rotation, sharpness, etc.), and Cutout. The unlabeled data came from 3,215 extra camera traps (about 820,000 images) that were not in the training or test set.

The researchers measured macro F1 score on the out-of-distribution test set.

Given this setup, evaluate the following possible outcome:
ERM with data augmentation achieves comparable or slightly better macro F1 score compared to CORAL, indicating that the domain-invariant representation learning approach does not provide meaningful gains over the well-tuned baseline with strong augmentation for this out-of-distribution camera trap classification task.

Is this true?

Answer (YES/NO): NO